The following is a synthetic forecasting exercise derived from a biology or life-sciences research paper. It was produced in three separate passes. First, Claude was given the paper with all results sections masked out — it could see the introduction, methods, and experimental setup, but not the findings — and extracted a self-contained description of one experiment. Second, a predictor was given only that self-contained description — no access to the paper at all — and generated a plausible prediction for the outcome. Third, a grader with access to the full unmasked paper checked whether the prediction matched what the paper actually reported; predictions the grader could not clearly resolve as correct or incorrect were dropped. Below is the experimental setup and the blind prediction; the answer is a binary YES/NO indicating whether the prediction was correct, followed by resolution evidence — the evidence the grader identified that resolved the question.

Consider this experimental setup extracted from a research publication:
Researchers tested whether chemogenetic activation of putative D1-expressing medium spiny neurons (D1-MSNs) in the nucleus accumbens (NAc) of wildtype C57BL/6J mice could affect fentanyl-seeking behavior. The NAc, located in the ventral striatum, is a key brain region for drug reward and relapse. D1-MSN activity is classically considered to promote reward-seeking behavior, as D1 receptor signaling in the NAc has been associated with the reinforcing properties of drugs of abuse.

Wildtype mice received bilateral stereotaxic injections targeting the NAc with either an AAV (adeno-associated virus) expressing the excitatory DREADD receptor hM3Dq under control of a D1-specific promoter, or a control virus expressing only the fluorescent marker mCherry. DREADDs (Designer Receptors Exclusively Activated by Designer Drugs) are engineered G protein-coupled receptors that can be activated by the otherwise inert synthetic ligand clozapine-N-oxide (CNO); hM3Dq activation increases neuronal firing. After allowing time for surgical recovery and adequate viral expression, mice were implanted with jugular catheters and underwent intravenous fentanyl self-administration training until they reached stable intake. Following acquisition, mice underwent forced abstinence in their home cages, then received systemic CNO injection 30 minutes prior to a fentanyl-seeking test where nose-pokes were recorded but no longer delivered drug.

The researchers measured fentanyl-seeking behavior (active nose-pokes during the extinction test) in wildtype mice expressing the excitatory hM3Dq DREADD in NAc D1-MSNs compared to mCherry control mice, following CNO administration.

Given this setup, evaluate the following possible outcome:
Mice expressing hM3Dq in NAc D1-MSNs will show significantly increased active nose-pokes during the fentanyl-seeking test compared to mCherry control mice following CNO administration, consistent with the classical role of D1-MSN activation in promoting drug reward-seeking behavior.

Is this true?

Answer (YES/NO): NO